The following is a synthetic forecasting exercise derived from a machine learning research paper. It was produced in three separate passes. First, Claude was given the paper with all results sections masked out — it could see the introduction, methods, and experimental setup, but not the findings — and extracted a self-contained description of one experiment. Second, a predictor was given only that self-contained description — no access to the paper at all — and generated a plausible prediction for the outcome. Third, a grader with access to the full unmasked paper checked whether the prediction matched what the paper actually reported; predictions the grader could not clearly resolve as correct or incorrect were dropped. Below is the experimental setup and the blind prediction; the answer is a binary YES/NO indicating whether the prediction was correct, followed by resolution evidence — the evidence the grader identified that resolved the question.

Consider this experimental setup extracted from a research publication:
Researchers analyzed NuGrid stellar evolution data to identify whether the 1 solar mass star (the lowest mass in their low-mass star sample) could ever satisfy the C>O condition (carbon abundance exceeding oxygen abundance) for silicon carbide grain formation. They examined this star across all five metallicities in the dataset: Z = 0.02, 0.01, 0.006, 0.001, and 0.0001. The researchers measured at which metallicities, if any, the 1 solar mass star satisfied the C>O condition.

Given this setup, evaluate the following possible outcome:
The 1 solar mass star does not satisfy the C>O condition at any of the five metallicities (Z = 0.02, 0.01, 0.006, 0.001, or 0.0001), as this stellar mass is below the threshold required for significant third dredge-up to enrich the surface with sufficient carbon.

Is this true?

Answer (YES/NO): NO